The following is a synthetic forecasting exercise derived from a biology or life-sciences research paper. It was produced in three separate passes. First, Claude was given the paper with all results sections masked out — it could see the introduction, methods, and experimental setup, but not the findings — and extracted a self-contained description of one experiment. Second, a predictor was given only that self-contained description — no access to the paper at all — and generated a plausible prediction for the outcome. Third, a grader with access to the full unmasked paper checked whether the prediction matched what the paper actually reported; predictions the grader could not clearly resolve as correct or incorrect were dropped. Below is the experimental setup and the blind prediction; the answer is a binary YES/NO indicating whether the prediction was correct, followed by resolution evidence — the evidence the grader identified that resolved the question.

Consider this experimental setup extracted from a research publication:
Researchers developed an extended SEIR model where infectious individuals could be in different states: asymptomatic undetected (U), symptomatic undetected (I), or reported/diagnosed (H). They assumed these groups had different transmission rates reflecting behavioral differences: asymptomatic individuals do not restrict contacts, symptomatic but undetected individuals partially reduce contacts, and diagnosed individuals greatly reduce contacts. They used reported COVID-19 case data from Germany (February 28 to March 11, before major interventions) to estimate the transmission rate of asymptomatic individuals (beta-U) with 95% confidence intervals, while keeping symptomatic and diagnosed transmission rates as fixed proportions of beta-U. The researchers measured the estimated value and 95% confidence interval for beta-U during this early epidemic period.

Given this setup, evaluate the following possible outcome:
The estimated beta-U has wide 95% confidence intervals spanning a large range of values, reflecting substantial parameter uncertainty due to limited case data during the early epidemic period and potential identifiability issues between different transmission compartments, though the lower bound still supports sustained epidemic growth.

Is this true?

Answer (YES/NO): NO